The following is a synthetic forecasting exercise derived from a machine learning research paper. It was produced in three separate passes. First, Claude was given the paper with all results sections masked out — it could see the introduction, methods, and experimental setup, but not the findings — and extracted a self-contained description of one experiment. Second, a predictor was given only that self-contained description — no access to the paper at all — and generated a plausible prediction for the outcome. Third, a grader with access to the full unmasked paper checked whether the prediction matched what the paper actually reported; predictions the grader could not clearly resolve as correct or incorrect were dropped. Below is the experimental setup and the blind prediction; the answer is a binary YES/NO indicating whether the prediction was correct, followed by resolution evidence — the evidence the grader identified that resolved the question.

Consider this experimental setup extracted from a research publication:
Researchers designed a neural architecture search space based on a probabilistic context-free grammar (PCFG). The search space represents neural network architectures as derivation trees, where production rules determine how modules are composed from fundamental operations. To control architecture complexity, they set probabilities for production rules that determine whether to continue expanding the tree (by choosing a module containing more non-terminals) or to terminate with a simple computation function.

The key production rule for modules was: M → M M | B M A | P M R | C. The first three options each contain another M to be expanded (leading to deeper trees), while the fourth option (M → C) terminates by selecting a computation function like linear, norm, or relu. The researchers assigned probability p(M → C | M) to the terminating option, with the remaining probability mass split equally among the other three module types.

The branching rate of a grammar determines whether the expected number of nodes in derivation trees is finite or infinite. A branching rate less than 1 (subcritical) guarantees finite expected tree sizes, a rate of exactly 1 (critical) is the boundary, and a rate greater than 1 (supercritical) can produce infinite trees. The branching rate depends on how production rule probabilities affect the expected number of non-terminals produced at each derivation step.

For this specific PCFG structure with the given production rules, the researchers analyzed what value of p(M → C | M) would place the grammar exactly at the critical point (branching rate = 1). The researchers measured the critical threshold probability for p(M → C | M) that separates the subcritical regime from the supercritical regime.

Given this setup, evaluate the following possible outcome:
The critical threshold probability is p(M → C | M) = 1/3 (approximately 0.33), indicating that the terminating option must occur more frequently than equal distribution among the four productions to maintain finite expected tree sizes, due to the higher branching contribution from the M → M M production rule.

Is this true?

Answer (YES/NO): NO